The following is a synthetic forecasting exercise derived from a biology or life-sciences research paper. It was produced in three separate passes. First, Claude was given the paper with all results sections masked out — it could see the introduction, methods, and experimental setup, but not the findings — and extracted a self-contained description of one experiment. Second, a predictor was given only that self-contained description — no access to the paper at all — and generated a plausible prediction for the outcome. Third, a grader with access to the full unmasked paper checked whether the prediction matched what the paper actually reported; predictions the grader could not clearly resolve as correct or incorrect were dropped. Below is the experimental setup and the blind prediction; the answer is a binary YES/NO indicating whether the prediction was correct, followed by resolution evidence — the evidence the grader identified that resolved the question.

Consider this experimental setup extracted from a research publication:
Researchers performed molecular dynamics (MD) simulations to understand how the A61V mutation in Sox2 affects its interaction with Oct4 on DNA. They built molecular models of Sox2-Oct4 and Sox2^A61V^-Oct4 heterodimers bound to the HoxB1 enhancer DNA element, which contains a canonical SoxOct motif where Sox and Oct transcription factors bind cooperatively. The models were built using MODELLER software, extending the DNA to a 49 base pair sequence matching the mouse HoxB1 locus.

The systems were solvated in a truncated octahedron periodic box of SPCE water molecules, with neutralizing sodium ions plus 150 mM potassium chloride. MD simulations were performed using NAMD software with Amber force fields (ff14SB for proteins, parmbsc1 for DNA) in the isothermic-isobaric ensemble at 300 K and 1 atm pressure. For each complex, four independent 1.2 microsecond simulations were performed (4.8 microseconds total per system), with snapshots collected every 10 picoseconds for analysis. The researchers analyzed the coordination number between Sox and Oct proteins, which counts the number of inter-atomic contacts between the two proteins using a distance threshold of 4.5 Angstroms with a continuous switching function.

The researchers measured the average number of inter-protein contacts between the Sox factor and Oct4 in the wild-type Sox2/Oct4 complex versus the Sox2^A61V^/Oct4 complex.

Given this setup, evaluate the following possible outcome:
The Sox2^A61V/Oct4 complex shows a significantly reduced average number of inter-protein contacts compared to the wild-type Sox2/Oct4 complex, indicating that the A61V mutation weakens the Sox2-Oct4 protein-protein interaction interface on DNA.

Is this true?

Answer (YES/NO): NO